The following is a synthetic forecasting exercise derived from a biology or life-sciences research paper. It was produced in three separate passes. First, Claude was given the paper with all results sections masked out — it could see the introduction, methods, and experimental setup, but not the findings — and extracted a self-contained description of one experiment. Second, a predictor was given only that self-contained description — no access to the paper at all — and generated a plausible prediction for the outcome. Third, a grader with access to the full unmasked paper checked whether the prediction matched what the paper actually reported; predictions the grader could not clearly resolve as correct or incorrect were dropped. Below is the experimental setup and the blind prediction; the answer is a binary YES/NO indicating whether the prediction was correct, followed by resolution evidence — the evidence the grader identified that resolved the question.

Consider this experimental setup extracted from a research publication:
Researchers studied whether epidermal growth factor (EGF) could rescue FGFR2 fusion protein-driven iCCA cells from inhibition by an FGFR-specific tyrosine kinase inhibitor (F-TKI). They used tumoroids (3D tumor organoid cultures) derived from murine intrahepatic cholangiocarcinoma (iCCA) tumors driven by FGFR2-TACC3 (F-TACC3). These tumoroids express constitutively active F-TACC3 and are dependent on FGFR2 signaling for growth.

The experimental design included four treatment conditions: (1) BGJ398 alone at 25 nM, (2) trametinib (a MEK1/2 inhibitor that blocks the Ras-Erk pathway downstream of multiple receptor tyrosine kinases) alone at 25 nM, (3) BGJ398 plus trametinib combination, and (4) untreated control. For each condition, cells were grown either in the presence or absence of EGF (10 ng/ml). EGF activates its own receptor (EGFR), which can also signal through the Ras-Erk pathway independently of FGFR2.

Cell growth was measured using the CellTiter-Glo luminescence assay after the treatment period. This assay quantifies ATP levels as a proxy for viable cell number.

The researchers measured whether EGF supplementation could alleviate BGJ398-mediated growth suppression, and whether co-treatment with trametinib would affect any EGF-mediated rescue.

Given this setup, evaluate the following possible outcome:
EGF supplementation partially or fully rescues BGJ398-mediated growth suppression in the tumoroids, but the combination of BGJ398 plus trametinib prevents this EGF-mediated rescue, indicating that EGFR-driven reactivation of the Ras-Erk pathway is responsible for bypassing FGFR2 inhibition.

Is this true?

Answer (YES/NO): YES